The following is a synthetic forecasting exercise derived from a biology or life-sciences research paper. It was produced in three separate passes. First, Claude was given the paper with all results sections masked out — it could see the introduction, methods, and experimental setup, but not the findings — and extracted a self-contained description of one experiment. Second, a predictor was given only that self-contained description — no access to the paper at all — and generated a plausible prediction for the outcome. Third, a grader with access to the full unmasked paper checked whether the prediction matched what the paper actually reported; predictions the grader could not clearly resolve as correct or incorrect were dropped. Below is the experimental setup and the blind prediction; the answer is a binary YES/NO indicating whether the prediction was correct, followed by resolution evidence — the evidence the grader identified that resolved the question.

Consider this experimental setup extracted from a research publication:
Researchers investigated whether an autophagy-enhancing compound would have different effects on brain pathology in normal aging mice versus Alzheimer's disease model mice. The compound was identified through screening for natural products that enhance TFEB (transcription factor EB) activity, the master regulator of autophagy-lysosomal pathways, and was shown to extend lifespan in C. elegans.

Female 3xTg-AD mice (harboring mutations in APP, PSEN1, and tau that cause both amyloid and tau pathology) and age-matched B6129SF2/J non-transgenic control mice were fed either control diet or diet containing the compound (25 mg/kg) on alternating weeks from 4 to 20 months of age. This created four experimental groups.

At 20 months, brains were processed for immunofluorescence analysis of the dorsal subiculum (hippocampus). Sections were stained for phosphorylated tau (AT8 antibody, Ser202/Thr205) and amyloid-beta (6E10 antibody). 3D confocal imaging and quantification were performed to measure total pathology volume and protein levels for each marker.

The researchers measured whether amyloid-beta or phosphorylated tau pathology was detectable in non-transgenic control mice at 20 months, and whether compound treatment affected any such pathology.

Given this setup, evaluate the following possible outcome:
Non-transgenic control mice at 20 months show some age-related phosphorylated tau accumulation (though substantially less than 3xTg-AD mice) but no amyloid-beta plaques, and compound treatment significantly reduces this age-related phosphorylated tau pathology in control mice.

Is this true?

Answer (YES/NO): NO